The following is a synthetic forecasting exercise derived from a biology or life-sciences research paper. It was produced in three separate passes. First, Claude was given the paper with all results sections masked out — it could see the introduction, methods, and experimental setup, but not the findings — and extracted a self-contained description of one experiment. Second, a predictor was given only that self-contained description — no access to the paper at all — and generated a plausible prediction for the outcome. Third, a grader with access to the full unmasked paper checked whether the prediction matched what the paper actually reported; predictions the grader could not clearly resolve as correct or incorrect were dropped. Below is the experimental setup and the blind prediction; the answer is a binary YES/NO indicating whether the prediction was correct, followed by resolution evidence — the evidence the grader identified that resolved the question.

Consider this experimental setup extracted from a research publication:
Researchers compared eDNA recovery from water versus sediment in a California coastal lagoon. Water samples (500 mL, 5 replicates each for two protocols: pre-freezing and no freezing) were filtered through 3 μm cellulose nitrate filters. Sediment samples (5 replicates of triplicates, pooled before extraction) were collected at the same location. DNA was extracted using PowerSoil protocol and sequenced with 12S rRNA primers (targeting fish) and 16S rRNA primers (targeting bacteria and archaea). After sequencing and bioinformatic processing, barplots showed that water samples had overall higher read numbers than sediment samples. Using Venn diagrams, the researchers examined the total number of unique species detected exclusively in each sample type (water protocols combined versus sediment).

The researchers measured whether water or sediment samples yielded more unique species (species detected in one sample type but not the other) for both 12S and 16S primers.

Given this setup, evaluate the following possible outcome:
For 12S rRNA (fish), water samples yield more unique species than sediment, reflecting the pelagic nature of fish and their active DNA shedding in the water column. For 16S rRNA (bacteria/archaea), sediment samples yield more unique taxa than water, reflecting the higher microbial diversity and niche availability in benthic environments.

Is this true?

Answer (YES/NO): NO